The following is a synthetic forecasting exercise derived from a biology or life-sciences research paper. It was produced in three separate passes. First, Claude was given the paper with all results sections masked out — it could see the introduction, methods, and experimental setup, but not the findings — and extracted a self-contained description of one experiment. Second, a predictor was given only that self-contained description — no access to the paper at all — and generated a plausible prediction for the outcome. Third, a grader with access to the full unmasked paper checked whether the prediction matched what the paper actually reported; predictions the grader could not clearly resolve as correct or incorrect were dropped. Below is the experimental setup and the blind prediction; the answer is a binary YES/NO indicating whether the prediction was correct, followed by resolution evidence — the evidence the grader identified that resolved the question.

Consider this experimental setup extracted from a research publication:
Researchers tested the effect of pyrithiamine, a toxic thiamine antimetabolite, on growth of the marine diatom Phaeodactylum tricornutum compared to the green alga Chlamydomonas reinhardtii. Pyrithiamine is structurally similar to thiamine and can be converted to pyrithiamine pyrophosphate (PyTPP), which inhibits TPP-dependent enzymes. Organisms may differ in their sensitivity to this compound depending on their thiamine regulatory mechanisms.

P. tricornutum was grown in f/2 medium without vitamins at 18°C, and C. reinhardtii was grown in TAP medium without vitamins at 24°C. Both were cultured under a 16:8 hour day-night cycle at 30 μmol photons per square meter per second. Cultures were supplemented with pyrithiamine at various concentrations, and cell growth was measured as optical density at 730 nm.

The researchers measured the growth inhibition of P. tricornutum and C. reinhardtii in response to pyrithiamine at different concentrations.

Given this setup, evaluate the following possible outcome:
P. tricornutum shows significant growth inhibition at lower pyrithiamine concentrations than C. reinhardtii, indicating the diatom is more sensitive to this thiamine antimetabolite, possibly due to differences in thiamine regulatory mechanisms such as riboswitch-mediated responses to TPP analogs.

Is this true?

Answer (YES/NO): NO